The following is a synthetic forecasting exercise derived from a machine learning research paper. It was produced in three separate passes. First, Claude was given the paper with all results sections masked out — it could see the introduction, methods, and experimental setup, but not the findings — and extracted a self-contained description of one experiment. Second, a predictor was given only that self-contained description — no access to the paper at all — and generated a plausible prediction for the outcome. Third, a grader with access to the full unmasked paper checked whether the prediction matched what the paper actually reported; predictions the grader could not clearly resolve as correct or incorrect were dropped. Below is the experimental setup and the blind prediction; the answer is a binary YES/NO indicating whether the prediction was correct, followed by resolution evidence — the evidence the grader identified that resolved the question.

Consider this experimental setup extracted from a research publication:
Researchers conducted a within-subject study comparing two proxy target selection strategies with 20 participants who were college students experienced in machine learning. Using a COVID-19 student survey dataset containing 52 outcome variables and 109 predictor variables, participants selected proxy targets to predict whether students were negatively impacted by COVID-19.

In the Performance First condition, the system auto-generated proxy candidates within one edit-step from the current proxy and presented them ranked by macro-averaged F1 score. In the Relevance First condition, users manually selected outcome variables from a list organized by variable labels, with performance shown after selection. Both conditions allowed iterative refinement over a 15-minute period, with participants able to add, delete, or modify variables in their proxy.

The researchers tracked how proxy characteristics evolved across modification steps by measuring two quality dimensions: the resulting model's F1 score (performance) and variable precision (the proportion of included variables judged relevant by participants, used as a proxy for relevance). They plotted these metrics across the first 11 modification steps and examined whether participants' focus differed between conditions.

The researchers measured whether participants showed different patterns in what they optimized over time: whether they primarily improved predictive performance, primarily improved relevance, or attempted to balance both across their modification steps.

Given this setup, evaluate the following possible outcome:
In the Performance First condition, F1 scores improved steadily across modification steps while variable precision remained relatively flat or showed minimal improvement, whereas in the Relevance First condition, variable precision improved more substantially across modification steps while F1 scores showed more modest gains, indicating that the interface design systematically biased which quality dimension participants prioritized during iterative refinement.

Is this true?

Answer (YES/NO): NO